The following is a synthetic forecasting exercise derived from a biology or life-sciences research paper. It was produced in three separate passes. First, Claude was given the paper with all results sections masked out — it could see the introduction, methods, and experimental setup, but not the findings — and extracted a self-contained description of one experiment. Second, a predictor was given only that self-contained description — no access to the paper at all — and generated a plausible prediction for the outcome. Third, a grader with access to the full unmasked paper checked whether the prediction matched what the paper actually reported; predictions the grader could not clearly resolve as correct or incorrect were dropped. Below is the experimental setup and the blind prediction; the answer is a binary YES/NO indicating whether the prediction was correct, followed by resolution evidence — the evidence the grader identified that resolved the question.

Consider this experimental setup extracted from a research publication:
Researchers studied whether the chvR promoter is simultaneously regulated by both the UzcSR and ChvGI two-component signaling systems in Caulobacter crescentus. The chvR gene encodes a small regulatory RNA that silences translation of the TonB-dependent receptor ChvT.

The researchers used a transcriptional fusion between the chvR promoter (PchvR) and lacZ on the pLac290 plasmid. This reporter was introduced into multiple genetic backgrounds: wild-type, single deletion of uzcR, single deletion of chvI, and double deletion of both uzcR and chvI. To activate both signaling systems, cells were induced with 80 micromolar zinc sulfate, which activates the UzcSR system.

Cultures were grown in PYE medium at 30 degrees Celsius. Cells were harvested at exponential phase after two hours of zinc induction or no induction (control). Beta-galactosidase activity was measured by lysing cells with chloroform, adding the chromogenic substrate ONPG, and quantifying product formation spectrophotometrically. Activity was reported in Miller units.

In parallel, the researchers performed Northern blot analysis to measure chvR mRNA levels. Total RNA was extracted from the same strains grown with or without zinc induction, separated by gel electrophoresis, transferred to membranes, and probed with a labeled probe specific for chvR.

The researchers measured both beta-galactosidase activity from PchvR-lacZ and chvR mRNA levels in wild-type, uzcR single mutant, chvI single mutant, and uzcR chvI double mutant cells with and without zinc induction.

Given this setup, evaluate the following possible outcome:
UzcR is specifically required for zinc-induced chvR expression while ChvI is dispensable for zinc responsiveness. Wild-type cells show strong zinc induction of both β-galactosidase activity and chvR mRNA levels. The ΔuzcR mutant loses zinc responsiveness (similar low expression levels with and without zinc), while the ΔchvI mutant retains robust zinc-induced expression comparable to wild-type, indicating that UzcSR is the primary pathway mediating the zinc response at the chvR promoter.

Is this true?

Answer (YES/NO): YES